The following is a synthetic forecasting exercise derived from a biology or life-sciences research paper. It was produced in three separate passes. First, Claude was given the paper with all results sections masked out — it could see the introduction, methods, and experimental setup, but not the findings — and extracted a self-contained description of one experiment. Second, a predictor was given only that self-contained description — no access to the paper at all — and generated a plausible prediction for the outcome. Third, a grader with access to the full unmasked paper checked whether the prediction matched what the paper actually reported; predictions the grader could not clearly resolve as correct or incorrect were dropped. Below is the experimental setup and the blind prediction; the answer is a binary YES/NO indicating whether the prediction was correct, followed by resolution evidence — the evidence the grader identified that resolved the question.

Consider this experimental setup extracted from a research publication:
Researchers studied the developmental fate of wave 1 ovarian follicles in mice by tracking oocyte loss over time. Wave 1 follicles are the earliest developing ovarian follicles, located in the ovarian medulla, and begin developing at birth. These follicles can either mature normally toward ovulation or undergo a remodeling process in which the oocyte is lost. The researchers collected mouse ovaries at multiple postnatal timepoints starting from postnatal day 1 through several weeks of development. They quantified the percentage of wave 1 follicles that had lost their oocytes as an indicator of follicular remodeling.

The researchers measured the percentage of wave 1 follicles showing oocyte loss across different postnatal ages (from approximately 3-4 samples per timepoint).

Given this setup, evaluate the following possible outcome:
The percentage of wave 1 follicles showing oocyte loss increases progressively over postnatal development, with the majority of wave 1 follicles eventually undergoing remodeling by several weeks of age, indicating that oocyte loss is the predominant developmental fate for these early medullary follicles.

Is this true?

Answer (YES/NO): YES